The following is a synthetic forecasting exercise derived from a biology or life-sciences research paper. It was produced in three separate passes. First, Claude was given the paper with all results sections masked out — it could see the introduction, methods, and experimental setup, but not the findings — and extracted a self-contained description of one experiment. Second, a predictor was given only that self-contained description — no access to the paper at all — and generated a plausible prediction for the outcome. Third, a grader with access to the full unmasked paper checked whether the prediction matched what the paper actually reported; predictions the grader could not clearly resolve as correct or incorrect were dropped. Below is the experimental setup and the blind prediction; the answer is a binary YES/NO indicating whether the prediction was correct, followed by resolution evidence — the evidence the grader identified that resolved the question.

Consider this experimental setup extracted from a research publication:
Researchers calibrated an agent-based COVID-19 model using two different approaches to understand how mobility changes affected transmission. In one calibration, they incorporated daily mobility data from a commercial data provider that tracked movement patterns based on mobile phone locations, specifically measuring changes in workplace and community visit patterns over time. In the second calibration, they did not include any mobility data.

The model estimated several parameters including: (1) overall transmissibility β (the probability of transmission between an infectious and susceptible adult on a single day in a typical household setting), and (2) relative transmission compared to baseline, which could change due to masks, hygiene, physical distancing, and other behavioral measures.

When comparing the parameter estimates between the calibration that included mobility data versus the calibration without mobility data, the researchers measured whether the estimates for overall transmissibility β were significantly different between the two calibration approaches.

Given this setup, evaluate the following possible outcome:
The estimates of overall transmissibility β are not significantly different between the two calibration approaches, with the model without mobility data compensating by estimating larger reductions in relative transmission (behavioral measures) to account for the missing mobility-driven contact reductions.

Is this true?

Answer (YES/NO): YES